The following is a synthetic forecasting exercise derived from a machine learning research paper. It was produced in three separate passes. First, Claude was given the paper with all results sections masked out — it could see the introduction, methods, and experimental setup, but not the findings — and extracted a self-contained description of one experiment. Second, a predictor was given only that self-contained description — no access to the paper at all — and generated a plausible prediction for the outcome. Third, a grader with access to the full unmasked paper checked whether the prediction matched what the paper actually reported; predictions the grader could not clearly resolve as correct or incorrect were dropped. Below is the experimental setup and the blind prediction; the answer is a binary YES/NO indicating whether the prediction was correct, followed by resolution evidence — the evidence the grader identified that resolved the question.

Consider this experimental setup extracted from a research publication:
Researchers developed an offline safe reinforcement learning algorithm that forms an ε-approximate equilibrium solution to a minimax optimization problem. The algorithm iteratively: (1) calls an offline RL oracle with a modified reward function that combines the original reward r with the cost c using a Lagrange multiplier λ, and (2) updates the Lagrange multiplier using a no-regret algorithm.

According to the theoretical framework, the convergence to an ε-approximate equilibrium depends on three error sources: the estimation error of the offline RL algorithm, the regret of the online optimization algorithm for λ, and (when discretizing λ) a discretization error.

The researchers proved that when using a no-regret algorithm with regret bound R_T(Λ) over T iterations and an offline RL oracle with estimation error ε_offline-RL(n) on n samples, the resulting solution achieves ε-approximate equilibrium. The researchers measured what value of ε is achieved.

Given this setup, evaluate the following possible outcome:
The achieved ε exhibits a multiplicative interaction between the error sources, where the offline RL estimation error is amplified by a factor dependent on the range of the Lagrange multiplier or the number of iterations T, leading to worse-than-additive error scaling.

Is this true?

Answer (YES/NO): NO